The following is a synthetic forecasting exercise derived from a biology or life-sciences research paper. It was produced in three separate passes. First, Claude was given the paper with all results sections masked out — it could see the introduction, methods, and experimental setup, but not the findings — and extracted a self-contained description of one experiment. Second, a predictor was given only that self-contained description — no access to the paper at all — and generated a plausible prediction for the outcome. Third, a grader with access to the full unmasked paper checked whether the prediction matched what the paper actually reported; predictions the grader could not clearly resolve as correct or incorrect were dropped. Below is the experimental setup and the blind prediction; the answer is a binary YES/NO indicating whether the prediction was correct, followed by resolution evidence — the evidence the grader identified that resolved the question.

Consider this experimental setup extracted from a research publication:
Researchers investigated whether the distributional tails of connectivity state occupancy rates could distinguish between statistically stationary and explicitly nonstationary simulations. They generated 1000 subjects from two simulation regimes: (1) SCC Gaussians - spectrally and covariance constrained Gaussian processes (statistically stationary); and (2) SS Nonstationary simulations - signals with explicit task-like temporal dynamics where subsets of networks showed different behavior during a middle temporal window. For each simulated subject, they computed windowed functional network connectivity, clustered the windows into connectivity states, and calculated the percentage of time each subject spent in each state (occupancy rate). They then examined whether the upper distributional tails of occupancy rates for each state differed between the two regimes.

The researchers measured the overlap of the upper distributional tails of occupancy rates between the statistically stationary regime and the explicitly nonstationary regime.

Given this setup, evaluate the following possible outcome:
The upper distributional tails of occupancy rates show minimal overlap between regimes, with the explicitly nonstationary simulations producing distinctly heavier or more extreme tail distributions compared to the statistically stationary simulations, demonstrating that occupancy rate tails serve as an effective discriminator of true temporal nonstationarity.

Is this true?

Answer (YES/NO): NO